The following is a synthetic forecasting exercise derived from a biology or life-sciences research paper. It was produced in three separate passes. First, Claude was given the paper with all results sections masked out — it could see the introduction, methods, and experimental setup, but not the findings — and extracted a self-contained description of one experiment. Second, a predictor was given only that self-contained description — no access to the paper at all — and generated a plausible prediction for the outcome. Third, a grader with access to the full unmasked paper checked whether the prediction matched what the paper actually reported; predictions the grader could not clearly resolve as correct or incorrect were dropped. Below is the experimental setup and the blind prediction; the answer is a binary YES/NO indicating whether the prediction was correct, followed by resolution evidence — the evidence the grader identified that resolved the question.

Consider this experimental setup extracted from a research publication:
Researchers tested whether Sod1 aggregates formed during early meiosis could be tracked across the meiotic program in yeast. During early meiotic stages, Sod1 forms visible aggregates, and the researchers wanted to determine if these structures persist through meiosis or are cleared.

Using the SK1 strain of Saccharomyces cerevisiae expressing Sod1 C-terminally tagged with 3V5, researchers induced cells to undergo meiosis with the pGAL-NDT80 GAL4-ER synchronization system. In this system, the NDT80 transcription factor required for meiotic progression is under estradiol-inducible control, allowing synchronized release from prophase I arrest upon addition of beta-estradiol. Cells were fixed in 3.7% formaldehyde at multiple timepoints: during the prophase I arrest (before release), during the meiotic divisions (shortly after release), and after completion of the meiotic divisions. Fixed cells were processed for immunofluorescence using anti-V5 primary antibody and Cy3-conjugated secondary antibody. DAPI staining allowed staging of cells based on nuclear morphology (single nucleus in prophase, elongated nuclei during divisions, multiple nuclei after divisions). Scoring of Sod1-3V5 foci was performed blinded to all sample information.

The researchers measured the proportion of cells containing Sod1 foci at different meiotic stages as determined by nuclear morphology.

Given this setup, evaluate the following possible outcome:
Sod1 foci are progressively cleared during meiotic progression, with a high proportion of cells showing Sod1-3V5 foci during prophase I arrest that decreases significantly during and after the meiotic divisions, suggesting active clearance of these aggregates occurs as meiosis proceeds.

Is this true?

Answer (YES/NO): YES